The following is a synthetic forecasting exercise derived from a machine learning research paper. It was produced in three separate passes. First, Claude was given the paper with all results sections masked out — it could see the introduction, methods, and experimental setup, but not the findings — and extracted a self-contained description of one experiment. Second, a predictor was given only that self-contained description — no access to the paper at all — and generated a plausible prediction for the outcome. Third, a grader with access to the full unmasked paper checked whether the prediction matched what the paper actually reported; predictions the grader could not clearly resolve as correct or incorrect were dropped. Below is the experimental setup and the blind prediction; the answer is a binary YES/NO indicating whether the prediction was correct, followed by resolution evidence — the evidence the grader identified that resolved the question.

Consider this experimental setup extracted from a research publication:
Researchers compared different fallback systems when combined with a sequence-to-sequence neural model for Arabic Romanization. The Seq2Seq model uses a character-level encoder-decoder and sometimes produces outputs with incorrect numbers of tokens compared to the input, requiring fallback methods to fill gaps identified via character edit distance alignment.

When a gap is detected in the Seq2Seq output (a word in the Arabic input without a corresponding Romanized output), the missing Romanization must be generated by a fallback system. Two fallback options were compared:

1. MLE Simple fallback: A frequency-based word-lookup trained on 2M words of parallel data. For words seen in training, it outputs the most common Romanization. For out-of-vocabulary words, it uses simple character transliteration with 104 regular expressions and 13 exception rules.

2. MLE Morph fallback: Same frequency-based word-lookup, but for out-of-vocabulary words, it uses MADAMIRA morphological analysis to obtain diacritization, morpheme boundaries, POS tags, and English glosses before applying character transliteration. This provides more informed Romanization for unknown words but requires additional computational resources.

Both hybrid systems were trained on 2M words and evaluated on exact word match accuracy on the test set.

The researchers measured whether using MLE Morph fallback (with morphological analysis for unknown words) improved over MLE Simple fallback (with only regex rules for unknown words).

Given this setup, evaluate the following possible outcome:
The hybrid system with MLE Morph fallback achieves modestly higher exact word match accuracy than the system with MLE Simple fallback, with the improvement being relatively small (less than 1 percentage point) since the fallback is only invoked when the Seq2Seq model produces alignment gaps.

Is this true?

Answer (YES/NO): NO